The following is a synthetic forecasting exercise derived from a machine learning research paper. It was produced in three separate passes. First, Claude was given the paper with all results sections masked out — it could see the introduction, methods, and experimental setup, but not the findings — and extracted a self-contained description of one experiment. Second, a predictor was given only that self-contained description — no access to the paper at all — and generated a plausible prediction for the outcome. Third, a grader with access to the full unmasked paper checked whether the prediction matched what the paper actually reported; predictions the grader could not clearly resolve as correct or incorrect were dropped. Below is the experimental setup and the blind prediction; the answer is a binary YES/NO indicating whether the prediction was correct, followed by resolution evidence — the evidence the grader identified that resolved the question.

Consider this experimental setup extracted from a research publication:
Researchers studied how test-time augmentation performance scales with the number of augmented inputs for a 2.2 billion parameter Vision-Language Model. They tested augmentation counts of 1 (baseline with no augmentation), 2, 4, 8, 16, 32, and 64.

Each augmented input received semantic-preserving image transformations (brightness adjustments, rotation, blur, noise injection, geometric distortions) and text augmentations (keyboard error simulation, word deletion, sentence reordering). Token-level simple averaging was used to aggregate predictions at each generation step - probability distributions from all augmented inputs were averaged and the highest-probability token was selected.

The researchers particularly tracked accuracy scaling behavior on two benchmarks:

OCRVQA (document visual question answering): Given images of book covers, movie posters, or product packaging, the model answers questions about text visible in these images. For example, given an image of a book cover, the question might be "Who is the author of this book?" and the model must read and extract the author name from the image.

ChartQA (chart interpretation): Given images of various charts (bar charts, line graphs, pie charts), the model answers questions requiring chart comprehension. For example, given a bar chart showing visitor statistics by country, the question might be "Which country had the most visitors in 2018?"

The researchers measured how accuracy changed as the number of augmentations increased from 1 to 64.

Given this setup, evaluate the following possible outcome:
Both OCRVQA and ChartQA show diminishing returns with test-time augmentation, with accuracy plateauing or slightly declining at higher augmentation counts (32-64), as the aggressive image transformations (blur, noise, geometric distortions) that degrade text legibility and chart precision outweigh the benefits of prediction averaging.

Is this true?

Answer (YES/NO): NO